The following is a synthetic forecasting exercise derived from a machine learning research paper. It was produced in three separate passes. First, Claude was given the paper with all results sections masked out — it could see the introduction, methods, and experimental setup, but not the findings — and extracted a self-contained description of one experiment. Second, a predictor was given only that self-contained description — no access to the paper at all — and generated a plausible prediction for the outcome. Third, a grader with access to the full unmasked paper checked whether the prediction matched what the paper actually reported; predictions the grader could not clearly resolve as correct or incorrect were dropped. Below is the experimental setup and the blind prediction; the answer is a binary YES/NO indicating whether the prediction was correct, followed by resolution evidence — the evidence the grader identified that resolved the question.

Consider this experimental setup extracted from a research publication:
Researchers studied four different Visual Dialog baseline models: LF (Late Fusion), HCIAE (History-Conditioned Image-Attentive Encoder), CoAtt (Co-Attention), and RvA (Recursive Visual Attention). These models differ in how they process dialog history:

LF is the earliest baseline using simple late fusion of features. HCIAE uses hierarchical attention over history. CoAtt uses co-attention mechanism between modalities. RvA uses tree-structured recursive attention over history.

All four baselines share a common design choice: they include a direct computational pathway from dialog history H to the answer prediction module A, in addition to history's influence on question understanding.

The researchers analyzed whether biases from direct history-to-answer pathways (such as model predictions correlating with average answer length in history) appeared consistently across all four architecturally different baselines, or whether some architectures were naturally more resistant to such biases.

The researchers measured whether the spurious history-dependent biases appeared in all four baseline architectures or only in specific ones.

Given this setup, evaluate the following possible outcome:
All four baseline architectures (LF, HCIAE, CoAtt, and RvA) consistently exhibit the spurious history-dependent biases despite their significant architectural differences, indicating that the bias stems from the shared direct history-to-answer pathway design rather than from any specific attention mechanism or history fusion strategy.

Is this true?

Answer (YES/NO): YES